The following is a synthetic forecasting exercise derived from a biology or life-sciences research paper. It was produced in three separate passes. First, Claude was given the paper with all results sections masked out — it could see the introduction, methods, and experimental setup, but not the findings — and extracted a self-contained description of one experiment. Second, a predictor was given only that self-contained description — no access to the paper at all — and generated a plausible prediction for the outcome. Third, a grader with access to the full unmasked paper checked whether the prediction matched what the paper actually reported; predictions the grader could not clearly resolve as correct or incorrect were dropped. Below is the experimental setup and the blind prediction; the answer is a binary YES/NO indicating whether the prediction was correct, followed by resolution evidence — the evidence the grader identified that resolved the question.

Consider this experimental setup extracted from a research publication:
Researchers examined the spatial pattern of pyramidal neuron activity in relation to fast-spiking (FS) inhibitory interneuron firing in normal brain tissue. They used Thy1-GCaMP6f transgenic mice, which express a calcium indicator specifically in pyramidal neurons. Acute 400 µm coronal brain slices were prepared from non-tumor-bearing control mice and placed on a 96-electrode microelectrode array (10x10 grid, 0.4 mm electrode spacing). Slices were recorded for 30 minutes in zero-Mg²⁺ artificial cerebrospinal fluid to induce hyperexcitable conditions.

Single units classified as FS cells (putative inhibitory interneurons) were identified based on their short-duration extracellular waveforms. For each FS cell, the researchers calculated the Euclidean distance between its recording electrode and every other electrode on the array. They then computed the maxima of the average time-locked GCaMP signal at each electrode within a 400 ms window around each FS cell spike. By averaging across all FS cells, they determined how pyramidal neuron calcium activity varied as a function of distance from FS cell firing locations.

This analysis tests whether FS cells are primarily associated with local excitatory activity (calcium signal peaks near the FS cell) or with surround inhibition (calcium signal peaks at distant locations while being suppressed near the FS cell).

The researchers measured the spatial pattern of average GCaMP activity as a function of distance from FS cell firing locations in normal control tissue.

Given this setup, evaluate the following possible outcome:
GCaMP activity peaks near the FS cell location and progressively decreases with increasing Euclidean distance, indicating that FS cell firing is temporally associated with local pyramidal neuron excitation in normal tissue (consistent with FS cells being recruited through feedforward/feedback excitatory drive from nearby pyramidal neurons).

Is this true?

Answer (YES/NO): NO